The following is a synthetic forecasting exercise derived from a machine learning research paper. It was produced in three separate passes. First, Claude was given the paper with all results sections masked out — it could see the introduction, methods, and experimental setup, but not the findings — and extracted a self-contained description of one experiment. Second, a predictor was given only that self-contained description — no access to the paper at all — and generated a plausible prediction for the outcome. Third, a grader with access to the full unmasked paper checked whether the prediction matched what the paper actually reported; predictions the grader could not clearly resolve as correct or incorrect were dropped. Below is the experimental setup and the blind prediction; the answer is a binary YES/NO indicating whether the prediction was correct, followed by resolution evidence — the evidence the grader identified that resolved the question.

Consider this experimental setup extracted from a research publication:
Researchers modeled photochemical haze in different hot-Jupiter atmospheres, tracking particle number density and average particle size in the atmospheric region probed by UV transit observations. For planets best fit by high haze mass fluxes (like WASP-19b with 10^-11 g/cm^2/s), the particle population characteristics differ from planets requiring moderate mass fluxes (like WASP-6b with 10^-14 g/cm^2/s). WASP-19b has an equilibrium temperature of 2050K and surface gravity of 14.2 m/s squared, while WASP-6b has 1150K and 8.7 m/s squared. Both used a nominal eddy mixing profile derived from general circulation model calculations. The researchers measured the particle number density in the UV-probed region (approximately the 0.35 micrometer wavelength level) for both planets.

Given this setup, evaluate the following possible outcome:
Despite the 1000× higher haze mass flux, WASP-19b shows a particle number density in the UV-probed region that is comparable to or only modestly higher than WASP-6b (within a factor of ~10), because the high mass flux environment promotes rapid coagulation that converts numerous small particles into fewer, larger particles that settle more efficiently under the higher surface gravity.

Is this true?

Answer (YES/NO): NO